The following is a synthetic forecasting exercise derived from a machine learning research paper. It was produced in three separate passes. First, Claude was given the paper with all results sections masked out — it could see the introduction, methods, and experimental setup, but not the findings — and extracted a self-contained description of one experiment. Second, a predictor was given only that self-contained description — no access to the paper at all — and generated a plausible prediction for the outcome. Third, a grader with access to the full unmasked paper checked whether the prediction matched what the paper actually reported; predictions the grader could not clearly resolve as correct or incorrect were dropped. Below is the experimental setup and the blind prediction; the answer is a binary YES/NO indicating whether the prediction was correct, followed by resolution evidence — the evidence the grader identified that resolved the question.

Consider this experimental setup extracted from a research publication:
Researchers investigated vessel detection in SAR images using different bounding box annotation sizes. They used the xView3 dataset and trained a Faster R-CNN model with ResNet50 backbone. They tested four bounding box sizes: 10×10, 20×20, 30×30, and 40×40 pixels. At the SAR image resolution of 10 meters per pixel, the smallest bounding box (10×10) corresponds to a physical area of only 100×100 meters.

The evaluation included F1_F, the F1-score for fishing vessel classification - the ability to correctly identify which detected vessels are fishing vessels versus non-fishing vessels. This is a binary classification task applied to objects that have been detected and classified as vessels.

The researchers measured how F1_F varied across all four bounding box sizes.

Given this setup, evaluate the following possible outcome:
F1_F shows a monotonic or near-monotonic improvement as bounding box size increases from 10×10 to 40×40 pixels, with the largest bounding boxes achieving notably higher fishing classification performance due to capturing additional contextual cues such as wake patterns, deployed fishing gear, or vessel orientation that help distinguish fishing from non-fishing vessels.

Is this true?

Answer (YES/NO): NO